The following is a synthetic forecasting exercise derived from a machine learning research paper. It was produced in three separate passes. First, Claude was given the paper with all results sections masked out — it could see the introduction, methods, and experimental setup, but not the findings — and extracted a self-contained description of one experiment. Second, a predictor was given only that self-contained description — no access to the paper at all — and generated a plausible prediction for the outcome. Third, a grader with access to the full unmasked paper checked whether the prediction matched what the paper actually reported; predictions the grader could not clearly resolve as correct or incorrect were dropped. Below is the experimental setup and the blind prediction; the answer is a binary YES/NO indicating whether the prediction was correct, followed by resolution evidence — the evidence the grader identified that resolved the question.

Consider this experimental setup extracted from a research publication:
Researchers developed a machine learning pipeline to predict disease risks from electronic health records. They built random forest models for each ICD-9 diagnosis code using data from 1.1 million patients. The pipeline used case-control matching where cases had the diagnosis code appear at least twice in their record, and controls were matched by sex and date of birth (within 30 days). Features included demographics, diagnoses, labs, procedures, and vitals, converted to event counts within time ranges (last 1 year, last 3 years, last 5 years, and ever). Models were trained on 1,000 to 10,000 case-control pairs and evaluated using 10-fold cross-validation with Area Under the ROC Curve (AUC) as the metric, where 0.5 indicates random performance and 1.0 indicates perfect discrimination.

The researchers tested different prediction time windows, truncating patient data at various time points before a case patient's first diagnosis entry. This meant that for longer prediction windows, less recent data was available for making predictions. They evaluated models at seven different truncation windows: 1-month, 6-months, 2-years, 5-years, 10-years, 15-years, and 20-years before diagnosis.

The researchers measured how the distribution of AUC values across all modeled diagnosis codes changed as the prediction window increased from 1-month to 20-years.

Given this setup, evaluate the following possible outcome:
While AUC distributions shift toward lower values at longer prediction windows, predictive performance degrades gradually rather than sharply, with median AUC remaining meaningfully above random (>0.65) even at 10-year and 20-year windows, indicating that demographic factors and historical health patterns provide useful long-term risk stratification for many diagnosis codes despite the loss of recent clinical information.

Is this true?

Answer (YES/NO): NO